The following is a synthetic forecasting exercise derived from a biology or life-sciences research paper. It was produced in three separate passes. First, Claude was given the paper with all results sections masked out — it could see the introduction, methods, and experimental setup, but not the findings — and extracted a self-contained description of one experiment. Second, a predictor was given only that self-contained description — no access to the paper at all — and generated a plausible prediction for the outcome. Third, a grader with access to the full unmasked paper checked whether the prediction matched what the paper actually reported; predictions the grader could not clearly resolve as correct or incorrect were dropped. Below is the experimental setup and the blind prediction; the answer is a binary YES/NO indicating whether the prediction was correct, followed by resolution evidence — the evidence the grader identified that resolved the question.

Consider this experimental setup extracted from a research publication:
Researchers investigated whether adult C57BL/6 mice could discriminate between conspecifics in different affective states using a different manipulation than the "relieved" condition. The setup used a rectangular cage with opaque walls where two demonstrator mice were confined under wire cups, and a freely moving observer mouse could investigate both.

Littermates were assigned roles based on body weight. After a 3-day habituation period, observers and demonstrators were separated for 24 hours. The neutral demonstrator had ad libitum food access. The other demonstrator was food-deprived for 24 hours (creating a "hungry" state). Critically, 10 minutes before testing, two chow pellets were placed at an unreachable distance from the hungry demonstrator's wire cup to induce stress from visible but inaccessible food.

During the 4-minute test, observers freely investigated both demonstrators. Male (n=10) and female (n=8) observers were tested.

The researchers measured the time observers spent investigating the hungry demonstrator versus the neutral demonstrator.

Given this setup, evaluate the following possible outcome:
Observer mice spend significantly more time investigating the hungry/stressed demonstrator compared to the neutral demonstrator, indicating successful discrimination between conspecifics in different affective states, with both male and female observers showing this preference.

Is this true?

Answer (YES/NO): YES